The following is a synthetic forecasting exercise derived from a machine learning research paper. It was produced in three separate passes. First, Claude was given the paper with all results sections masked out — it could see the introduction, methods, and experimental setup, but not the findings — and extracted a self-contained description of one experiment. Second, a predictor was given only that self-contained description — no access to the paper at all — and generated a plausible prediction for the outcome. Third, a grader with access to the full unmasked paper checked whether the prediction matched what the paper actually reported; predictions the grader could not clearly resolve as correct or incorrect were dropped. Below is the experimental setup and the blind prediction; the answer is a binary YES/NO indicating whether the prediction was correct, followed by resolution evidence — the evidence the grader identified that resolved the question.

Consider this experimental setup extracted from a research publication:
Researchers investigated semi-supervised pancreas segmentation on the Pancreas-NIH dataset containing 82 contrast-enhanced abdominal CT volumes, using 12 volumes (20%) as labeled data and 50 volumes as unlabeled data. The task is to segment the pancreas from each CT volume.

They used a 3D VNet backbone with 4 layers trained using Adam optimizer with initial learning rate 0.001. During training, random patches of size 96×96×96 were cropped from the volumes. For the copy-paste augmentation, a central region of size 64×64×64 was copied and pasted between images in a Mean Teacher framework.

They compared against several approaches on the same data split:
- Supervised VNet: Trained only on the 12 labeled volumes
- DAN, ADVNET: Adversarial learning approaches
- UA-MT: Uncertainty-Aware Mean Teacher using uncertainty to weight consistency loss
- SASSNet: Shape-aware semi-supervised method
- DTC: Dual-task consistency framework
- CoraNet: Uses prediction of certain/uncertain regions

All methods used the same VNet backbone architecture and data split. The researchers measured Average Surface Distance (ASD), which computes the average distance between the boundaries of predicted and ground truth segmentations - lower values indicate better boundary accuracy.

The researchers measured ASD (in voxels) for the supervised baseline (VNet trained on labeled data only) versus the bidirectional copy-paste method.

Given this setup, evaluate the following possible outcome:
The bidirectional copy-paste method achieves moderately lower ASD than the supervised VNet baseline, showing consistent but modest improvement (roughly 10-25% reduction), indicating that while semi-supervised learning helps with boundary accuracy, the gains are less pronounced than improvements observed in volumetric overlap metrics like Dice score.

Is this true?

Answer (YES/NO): NO